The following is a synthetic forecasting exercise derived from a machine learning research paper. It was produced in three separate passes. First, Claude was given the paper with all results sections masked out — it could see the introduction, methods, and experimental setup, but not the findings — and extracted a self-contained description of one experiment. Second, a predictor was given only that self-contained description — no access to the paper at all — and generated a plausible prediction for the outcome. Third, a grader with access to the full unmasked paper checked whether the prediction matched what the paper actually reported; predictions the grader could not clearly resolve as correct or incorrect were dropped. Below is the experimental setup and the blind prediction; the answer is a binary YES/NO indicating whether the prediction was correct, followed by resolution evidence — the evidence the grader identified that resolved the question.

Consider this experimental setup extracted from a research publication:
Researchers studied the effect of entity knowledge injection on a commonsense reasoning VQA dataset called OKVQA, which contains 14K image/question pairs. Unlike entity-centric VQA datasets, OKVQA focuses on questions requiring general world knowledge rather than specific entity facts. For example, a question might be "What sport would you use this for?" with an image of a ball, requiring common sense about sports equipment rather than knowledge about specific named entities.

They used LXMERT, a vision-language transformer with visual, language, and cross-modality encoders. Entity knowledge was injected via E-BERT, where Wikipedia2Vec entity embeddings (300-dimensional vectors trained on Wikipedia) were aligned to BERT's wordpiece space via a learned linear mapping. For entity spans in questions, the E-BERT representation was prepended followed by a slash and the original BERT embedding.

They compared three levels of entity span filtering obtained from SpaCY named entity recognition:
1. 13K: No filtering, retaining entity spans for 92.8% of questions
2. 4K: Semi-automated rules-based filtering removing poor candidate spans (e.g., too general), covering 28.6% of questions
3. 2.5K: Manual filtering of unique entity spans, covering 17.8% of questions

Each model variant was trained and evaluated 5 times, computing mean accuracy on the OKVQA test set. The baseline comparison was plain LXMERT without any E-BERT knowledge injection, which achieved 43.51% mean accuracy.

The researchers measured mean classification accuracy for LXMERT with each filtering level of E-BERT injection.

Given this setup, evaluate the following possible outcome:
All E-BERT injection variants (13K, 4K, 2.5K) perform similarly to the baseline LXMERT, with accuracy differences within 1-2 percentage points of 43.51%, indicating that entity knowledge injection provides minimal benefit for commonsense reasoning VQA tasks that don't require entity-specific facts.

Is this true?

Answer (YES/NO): NO